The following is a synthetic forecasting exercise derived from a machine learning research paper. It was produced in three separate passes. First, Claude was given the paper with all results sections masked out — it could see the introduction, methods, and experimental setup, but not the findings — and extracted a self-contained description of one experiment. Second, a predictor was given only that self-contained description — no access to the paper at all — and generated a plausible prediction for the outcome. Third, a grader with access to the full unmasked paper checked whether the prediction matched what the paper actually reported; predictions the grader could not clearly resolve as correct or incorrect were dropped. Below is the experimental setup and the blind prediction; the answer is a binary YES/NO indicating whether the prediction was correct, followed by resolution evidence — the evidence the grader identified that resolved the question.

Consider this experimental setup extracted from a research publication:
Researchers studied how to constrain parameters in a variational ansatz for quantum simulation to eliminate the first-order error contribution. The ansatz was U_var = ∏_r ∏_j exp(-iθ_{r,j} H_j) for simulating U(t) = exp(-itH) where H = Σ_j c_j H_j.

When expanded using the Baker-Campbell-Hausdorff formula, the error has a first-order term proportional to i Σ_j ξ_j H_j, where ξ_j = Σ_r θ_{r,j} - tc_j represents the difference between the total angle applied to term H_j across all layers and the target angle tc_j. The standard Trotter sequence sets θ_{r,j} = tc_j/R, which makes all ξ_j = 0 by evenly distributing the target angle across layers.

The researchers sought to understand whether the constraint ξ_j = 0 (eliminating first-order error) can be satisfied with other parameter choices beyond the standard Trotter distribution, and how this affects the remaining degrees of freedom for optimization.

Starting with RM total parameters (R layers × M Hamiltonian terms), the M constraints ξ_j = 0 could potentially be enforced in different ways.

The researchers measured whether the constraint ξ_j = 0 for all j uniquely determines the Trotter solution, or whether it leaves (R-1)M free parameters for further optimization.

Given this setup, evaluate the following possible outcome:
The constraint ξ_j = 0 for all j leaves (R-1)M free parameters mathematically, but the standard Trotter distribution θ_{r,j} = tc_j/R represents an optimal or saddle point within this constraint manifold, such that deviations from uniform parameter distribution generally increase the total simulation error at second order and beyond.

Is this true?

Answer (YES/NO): NO